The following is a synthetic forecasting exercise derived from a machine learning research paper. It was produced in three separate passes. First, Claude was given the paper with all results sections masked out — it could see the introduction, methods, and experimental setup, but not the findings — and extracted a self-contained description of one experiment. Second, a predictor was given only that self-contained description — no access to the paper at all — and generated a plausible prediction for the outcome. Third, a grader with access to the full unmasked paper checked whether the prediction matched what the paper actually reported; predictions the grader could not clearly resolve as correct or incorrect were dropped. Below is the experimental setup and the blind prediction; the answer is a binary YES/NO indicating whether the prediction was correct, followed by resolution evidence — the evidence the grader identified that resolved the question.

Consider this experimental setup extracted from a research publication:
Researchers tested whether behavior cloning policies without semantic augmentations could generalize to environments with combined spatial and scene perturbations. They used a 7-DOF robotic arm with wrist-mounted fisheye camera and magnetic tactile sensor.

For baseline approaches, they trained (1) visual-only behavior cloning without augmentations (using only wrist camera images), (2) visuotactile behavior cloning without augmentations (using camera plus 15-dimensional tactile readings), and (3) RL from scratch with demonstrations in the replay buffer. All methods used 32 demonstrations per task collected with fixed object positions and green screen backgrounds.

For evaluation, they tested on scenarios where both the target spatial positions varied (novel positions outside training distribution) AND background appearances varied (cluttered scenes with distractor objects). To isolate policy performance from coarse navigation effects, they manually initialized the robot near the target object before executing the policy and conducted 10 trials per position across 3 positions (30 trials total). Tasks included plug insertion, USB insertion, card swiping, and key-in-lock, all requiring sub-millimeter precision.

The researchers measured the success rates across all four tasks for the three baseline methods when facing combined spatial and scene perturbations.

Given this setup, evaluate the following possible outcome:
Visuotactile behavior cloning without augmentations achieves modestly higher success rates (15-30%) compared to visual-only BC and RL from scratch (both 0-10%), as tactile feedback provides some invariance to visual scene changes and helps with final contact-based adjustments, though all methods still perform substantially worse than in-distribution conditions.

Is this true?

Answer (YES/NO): NO